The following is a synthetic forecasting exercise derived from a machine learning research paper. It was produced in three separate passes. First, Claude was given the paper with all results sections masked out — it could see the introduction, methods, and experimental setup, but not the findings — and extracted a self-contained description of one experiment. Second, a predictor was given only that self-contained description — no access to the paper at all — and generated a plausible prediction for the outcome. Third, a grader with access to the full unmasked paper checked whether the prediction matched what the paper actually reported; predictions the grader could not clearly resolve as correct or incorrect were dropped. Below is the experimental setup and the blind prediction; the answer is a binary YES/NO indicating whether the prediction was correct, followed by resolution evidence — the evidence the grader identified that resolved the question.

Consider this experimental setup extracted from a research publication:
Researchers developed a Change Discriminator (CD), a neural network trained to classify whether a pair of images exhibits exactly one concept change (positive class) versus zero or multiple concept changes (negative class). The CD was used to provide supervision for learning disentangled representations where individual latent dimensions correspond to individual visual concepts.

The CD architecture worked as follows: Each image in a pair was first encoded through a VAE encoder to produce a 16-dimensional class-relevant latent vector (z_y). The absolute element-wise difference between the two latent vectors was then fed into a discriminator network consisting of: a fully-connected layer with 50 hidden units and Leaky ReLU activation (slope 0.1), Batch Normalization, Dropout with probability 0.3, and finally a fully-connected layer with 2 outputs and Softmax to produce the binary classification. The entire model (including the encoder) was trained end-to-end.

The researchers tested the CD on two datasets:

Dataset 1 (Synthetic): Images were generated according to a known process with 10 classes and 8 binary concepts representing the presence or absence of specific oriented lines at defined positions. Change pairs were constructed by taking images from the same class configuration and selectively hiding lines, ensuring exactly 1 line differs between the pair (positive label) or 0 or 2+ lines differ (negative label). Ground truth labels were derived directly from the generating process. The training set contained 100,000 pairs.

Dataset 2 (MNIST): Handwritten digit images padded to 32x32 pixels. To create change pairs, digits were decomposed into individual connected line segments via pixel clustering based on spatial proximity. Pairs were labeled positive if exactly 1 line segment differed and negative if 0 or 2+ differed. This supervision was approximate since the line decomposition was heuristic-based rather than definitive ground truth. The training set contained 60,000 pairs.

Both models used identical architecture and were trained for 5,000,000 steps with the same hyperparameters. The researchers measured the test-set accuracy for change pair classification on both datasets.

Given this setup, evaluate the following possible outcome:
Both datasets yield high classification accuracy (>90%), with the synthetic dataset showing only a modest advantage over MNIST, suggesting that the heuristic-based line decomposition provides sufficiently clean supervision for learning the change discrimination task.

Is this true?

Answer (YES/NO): NO